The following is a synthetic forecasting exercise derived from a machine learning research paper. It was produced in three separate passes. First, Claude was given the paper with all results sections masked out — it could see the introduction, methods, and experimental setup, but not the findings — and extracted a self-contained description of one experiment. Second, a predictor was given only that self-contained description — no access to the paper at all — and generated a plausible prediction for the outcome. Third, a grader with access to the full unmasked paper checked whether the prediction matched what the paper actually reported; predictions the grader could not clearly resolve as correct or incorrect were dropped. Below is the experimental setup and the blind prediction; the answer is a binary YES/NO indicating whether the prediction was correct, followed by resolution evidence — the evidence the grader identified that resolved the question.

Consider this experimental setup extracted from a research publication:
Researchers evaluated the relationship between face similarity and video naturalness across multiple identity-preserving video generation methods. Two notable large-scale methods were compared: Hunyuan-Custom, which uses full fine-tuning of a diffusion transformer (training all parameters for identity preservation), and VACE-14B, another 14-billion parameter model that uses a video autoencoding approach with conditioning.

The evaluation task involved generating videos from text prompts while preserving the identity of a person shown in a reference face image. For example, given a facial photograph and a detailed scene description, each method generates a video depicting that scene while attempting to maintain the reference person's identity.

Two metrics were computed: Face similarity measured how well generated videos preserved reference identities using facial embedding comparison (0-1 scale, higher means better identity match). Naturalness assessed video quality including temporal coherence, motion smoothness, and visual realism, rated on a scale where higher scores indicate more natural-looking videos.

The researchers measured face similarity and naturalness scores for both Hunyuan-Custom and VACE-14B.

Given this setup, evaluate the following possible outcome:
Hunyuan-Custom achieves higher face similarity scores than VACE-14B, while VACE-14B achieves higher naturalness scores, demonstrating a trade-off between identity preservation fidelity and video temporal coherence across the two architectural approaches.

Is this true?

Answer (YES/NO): NO